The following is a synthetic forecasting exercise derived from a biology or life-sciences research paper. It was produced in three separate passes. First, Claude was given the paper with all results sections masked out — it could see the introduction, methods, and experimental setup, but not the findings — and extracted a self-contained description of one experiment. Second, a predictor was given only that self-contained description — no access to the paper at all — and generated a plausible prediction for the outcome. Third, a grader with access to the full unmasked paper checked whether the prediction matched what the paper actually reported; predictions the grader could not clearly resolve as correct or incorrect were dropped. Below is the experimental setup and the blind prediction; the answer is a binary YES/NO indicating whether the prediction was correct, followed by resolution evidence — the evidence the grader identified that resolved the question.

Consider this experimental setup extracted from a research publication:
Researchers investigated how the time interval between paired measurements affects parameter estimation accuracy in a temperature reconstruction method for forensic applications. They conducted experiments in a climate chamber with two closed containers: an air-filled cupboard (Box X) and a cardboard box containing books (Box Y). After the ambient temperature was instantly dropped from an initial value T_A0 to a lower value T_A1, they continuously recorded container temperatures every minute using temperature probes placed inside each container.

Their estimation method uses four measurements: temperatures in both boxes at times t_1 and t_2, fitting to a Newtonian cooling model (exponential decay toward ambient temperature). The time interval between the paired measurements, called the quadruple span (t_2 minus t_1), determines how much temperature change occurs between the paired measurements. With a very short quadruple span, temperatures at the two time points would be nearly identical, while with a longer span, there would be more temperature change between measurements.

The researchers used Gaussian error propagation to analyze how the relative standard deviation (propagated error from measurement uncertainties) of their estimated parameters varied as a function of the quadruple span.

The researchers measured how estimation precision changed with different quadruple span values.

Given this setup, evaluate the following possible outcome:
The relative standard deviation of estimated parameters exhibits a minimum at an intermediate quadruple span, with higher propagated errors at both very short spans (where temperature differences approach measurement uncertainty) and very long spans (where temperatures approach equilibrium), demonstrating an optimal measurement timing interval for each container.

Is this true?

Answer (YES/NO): NO